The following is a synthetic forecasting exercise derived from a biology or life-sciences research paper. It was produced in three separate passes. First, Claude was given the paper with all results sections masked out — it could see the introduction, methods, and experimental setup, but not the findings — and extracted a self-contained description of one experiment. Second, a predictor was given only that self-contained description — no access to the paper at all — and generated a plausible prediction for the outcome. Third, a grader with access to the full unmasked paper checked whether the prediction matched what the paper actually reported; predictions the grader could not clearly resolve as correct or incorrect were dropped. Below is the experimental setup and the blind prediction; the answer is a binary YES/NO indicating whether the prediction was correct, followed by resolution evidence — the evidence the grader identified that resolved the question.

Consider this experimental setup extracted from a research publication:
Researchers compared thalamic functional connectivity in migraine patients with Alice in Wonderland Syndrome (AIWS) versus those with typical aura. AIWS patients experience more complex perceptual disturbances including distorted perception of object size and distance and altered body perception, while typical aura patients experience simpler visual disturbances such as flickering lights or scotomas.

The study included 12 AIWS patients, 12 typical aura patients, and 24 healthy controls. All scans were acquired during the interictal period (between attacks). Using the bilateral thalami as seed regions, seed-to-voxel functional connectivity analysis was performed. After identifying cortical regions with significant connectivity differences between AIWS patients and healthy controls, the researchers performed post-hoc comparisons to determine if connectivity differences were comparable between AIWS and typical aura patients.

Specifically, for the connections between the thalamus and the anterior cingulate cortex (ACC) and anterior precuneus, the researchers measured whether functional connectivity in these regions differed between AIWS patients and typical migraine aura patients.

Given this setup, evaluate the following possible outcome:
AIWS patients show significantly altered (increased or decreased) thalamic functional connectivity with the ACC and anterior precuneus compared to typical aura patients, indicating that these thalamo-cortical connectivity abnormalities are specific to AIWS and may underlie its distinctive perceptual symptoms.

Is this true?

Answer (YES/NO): NO